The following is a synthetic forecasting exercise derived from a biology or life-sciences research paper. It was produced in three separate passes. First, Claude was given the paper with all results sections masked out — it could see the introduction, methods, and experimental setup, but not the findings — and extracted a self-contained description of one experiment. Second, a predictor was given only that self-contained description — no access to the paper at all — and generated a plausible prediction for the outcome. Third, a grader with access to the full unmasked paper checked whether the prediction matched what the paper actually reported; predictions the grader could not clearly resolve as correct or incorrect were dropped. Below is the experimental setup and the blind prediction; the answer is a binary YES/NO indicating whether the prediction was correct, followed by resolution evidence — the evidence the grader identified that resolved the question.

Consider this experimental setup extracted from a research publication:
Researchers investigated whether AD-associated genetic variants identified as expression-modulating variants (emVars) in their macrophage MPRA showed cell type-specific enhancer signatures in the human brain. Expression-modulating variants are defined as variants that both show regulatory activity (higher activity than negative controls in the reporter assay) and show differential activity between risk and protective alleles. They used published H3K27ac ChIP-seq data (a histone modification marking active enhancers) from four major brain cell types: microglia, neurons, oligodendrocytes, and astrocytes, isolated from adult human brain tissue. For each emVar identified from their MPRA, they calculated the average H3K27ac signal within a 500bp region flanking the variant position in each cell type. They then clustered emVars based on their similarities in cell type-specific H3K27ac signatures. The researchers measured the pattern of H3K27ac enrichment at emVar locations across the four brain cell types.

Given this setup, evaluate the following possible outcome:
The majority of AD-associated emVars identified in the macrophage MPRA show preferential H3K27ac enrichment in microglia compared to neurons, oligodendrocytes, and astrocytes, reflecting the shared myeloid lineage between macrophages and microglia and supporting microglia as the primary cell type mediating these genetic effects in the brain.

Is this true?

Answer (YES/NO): YES